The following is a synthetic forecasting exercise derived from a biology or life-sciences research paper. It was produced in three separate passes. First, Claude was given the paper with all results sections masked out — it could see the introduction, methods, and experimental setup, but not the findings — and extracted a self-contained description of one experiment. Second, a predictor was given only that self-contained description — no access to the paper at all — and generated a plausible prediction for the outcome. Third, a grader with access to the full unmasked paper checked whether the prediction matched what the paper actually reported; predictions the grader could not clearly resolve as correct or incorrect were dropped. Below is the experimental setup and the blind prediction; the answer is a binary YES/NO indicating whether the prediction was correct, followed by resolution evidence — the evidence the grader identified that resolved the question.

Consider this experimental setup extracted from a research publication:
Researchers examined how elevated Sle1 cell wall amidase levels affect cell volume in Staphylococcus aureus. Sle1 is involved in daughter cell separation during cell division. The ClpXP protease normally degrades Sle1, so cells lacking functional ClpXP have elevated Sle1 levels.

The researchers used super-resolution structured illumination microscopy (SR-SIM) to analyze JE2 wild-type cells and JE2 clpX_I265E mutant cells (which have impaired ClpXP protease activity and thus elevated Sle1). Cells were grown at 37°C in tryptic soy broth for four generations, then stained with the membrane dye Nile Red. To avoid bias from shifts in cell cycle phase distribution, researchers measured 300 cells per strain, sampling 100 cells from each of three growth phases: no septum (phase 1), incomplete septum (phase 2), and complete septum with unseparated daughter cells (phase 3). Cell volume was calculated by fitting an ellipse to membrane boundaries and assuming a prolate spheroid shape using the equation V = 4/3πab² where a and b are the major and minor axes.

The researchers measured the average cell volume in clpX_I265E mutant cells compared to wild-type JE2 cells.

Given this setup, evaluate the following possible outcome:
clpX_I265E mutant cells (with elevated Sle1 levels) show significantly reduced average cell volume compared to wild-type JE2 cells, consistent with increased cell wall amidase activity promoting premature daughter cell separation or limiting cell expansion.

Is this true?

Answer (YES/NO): YES